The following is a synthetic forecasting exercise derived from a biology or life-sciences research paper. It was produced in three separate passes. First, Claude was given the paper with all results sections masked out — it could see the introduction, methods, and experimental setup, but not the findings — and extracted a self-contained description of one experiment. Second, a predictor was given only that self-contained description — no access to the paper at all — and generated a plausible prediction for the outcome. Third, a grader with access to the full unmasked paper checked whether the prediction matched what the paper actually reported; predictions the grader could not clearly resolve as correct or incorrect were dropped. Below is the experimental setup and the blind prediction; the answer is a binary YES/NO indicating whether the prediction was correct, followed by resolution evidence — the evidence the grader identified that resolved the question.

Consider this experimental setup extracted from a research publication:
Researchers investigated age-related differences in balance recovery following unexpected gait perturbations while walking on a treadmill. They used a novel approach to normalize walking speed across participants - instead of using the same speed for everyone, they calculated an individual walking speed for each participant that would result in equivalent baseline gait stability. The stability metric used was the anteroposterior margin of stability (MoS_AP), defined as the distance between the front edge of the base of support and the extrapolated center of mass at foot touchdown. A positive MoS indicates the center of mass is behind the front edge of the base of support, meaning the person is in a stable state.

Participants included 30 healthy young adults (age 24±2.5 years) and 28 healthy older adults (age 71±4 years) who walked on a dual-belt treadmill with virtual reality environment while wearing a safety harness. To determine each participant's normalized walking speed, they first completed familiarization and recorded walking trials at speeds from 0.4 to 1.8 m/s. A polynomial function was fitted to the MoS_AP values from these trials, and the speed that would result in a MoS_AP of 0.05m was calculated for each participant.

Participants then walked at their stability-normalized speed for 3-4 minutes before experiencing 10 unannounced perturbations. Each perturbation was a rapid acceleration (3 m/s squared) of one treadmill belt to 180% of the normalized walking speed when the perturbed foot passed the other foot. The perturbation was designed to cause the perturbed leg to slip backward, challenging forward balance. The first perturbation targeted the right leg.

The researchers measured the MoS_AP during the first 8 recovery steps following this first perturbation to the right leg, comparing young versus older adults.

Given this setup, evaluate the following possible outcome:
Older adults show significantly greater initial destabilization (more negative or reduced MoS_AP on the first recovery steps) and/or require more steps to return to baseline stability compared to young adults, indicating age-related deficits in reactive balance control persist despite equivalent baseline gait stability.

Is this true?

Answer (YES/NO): YES